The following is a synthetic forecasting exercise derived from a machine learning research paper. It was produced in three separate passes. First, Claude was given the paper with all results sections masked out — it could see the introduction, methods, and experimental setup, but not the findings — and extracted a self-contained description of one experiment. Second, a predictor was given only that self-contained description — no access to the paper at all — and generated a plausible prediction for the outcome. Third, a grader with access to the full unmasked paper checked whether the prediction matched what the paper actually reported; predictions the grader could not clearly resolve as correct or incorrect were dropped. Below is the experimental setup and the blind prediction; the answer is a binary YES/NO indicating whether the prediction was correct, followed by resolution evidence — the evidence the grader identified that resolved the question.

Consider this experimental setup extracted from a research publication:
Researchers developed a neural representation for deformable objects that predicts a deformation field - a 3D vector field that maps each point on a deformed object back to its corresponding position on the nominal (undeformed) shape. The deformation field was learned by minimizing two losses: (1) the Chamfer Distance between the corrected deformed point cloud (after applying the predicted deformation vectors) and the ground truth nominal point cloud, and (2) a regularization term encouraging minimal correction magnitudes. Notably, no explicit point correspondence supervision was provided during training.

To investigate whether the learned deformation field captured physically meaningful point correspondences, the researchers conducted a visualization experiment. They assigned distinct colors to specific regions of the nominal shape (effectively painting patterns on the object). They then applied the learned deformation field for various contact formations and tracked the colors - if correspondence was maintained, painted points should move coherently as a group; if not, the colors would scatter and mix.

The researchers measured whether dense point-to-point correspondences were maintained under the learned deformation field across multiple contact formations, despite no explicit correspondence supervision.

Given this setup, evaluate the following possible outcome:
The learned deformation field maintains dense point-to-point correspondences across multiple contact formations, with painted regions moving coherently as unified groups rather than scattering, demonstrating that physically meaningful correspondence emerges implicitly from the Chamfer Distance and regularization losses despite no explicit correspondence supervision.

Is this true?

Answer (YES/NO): YES